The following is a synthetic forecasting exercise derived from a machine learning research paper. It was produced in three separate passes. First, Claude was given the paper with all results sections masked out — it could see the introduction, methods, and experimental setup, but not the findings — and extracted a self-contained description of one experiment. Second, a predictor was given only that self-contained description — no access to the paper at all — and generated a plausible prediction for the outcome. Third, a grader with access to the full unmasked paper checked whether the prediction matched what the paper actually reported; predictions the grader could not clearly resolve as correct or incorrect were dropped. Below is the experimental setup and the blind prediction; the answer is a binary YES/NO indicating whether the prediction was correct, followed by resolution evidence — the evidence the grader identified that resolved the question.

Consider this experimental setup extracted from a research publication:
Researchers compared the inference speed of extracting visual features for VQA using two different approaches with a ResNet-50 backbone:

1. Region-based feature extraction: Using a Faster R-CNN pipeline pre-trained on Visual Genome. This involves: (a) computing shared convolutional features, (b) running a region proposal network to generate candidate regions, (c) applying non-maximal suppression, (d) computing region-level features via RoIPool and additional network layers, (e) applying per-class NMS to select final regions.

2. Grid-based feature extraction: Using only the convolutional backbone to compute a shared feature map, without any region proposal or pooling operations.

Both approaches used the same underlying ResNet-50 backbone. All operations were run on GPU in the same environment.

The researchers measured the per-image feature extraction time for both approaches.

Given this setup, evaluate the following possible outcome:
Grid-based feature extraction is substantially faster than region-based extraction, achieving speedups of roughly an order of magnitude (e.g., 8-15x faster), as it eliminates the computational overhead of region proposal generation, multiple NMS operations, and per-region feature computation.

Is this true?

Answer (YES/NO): NO